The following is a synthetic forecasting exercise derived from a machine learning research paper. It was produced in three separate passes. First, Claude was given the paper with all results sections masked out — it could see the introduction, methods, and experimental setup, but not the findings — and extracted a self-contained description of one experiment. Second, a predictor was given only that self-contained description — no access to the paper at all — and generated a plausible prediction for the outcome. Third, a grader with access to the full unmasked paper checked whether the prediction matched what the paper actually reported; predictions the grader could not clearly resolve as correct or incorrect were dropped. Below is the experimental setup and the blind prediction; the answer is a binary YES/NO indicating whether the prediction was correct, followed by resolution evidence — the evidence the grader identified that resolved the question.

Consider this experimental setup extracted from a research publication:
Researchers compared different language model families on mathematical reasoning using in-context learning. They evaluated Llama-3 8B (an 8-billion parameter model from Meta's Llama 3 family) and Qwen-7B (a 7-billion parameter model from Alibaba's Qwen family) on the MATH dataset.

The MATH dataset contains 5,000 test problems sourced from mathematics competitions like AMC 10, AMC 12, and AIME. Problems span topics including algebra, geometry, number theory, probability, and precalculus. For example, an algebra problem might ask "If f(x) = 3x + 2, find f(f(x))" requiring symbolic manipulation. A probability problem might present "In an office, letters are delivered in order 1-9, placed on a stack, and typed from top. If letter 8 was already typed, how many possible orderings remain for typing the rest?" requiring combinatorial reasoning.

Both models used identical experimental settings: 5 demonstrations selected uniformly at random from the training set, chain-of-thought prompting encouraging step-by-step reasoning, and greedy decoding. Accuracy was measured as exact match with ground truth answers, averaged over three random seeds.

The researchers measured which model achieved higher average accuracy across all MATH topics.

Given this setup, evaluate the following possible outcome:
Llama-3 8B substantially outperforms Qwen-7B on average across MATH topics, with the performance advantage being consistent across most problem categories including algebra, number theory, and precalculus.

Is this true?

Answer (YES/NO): YES